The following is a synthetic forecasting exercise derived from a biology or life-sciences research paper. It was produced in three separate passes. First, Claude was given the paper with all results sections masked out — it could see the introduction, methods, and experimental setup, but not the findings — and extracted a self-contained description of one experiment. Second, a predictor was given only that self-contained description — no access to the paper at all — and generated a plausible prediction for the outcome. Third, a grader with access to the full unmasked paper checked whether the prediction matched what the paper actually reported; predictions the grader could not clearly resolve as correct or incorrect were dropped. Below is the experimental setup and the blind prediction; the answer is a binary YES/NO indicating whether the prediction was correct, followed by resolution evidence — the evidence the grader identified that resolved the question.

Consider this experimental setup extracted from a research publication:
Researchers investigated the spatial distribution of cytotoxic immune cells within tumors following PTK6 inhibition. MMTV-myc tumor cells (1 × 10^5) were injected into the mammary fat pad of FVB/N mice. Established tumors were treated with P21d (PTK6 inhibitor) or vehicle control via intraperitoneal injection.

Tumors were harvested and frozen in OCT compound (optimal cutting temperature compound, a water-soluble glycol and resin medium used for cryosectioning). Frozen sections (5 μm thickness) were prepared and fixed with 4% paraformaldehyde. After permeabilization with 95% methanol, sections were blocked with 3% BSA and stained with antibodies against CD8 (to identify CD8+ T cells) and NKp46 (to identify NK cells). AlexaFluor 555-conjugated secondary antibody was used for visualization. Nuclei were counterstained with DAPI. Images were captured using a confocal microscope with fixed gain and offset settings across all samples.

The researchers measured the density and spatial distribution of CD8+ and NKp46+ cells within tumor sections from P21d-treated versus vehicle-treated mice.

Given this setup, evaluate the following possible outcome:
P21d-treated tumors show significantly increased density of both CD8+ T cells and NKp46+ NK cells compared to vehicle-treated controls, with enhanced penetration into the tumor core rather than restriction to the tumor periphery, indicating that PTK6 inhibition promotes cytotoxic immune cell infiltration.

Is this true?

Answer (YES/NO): YES